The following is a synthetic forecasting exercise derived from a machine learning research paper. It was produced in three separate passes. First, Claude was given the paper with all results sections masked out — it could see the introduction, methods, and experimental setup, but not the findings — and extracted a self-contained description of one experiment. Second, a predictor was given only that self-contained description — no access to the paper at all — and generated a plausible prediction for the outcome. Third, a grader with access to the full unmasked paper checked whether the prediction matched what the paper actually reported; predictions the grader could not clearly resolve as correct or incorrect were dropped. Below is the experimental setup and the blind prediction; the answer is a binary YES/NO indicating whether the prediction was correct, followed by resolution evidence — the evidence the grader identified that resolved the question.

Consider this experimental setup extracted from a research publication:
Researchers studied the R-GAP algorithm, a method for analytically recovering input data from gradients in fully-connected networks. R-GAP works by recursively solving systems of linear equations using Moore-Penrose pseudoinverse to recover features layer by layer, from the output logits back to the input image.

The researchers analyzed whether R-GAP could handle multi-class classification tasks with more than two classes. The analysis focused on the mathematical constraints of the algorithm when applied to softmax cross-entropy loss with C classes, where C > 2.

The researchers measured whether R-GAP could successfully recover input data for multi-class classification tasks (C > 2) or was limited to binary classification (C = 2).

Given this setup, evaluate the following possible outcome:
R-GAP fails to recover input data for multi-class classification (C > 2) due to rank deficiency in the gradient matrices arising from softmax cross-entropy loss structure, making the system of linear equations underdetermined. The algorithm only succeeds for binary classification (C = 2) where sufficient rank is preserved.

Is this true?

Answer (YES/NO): YES